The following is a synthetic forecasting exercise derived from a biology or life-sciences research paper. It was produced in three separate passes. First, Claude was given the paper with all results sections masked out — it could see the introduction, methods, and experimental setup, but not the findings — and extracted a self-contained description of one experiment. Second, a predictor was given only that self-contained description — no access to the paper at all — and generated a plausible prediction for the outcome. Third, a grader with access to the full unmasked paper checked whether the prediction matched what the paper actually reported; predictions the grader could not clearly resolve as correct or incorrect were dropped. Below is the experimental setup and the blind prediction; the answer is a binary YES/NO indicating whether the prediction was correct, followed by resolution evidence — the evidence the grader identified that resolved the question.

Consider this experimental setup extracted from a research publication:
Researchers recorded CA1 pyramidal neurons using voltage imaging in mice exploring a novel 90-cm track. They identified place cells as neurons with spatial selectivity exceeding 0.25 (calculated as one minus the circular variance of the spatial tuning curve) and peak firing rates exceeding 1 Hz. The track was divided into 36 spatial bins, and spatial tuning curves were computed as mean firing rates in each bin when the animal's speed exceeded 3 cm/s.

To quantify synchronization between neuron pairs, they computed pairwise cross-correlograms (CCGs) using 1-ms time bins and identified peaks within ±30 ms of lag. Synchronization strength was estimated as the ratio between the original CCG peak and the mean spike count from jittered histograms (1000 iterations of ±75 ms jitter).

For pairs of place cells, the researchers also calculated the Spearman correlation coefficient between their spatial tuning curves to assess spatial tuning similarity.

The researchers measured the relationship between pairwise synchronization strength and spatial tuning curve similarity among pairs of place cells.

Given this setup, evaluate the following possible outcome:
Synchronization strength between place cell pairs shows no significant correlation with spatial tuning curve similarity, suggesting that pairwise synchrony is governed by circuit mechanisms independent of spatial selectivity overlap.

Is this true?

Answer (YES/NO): NO